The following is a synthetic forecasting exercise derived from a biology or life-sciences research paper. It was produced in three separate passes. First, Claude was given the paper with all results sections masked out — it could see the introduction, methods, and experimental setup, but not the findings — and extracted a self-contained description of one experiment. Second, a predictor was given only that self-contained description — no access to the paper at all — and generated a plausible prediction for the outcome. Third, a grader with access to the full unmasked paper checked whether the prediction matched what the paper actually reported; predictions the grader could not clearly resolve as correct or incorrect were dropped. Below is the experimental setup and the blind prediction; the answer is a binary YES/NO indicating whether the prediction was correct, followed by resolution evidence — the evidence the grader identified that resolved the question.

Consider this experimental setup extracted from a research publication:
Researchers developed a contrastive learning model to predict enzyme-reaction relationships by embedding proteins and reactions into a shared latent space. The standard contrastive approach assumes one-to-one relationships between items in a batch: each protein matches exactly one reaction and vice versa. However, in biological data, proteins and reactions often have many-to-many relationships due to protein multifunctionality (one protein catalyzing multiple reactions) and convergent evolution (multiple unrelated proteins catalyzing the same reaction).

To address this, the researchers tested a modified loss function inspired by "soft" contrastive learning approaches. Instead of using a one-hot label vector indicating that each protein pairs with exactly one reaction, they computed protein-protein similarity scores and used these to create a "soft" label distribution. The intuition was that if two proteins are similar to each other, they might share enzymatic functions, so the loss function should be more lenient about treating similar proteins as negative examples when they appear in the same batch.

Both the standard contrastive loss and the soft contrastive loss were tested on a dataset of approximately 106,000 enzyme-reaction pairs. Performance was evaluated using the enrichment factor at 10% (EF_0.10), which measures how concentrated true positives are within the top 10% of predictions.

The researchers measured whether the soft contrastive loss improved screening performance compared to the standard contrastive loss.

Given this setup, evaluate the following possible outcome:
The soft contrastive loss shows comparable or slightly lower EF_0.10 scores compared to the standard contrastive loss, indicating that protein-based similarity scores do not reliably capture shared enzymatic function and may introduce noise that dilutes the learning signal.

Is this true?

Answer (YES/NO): YES